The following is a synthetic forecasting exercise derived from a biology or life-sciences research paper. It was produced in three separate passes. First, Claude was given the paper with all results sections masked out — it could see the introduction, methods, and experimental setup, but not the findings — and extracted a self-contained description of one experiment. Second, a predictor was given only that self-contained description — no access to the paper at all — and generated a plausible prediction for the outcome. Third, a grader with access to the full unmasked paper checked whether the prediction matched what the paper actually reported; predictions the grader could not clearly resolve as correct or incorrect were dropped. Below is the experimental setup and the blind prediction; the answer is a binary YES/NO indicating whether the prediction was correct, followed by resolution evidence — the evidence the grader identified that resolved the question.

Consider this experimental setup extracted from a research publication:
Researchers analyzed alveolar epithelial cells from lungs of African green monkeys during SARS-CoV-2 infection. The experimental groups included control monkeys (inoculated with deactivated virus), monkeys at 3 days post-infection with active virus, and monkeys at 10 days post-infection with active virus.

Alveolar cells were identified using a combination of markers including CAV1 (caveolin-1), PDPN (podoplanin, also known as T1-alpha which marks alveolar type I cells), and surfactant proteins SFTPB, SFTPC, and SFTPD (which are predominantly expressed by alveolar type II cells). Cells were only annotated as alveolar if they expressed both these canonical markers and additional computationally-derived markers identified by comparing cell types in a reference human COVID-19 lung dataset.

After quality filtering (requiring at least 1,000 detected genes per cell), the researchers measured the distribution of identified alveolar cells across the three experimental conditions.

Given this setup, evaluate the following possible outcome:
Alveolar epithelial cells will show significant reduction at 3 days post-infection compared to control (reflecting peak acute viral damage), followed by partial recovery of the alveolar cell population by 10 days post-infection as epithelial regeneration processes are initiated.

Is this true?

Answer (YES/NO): NO